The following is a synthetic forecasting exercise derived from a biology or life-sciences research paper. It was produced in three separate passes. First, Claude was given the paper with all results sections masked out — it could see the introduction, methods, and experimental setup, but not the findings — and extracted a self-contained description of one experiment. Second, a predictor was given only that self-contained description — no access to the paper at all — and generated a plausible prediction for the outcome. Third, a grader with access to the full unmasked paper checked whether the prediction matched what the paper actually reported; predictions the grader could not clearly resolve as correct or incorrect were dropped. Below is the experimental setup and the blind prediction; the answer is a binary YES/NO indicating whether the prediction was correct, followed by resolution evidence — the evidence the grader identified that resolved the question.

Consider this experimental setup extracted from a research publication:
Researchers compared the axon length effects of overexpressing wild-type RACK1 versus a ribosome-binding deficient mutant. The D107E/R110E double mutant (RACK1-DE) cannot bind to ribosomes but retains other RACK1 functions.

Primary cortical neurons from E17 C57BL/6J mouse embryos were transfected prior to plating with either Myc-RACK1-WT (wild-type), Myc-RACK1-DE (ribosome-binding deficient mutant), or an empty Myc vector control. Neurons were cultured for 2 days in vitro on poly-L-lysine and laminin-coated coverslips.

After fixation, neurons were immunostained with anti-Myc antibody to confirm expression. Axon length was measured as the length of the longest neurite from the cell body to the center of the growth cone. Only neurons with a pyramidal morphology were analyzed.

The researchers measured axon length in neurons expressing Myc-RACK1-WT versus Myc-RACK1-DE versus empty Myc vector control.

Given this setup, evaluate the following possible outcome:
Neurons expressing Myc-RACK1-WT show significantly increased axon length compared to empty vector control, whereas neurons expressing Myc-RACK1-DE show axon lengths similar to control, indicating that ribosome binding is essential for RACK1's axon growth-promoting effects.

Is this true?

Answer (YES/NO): NO